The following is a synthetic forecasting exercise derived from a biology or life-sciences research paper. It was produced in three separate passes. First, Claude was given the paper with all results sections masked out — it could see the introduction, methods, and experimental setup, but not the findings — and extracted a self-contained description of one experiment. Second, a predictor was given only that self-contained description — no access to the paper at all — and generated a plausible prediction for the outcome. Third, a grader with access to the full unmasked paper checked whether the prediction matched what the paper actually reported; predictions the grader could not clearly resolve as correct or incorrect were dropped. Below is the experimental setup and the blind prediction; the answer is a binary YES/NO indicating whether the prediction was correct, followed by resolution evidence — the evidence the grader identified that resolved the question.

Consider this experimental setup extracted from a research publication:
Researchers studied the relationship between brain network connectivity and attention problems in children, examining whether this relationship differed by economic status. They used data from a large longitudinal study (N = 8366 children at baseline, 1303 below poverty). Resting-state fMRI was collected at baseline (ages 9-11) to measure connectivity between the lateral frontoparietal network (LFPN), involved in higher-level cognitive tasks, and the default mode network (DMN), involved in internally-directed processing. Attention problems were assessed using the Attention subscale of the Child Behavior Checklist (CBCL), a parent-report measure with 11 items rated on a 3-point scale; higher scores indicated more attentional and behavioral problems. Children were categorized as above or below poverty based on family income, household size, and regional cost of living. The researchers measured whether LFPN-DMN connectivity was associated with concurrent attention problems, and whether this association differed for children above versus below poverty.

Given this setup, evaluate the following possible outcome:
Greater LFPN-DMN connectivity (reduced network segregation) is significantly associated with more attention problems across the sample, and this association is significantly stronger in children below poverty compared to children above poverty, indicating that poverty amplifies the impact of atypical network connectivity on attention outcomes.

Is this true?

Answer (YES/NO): NO